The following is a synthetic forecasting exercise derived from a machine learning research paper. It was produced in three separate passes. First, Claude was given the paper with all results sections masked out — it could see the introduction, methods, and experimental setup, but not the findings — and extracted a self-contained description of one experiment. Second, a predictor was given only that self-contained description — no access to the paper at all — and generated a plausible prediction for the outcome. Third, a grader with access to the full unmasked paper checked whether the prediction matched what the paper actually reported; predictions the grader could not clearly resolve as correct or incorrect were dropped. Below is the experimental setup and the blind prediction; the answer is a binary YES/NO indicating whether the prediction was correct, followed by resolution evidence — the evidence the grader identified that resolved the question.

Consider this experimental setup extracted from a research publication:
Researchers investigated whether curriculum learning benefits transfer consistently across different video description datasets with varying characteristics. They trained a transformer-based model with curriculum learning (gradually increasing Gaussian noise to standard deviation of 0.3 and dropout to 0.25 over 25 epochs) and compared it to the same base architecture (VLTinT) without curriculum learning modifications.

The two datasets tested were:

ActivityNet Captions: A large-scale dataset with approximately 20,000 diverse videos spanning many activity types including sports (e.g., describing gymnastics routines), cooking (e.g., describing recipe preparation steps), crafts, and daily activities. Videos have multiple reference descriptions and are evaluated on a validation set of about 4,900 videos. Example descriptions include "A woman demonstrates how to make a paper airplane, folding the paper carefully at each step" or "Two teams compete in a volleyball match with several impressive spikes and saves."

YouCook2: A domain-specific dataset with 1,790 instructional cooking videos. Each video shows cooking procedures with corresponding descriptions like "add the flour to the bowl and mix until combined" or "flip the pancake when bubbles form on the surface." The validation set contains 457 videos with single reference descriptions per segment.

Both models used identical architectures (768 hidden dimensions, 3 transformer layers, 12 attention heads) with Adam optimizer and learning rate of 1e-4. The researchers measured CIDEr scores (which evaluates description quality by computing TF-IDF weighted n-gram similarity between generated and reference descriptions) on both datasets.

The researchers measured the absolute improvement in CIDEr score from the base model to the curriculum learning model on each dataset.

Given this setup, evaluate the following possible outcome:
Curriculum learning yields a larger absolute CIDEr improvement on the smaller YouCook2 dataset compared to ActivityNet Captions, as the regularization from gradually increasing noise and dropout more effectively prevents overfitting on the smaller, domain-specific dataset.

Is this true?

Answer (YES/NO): NO